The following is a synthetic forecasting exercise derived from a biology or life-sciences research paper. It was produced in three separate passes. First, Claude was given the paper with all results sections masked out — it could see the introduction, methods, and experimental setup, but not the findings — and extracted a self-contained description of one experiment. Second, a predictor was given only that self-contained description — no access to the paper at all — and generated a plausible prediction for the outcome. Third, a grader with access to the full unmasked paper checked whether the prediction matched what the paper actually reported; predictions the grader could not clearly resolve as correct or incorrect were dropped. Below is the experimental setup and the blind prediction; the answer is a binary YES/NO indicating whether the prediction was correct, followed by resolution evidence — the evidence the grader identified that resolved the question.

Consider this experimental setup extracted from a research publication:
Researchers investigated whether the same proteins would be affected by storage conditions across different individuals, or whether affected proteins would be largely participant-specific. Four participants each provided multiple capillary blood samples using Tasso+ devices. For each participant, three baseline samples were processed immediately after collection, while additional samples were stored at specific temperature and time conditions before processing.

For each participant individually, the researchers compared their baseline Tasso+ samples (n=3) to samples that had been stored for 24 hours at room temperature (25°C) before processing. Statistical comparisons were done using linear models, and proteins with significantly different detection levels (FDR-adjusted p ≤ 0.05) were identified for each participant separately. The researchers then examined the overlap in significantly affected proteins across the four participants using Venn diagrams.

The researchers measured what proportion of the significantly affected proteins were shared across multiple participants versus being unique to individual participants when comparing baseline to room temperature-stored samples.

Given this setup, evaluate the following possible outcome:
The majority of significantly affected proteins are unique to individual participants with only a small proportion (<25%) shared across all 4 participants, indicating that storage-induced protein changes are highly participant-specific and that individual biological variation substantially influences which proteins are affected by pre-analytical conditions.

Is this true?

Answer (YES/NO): YES